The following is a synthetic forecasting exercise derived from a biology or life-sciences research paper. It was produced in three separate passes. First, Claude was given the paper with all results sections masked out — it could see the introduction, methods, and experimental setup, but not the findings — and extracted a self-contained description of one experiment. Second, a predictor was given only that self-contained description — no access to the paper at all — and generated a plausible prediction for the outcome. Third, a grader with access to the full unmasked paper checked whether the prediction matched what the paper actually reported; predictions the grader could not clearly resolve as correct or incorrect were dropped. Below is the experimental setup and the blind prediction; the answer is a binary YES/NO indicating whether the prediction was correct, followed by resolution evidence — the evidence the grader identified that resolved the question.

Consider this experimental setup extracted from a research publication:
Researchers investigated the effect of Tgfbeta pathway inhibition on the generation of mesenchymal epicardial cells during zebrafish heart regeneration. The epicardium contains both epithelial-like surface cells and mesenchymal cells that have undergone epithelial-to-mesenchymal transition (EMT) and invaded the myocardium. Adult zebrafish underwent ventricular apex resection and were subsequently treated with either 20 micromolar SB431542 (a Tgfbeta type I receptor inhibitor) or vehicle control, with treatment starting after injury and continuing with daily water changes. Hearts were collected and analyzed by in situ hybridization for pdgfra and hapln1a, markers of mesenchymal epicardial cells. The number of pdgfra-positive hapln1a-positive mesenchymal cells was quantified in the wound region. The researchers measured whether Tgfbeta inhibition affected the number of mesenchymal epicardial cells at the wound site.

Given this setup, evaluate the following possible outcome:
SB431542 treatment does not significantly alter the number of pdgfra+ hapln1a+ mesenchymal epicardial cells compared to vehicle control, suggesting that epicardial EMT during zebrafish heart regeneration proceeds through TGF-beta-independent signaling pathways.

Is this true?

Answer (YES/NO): NO